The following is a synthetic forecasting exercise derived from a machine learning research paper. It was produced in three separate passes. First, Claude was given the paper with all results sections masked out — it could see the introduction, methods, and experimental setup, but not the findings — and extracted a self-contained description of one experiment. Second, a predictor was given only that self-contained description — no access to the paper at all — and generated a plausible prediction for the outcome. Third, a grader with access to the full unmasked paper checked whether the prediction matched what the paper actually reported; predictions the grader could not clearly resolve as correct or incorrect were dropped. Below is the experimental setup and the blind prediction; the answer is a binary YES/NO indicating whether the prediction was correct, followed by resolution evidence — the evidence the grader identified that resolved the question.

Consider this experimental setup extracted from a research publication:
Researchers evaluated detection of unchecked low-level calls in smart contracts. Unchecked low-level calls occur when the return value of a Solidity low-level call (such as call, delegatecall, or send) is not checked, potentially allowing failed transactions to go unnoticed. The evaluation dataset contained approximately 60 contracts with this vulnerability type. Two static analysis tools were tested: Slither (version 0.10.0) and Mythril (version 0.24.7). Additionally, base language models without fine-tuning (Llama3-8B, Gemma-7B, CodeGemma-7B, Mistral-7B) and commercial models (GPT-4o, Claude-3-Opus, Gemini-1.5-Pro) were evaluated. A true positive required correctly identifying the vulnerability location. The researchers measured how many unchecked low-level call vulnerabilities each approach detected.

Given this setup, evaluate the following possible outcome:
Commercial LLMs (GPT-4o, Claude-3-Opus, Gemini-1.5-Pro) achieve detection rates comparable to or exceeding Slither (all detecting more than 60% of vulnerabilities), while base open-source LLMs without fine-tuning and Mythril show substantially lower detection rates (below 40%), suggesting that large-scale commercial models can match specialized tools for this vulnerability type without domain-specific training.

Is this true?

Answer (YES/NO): NO